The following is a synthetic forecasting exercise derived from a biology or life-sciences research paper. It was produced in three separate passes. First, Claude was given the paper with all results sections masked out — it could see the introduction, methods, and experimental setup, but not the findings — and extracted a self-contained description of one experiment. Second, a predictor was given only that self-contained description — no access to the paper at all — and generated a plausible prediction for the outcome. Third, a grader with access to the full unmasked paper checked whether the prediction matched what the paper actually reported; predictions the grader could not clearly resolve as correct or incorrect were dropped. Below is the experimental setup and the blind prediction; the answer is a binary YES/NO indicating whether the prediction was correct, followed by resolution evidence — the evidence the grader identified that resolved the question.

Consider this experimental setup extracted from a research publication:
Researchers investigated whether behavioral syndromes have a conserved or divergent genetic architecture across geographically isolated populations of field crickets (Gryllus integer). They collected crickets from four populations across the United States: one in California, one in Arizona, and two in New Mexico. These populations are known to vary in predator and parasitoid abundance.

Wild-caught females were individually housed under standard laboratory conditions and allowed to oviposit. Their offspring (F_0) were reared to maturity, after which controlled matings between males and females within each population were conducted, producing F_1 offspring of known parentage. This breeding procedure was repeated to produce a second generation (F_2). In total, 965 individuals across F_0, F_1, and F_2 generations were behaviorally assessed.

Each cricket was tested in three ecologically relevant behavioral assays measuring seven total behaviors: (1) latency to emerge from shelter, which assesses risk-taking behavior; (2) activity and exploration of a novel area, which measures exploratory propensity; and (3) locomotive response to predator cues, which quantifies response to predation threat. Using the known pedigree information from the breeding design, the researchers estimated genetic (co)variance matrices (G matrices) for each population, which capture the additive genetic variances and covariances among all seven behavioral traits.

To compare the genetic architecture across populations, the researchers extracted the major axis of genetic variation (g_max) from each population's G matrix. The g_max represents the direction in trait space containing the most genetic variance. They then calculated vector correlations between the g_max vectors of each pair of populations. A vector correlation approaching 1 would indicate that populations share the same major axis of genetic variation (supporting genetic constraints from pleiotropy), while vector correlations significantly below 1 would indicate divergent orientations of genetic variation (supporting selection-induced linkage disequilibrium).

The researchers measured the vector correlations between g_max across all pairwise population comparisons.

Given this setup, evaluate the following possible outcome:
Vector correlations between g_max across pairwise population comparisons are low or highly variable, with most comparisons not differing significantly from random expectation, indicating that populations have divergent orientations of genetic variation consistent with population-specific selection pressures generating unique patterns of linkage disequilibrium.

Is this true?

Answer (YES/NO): NO